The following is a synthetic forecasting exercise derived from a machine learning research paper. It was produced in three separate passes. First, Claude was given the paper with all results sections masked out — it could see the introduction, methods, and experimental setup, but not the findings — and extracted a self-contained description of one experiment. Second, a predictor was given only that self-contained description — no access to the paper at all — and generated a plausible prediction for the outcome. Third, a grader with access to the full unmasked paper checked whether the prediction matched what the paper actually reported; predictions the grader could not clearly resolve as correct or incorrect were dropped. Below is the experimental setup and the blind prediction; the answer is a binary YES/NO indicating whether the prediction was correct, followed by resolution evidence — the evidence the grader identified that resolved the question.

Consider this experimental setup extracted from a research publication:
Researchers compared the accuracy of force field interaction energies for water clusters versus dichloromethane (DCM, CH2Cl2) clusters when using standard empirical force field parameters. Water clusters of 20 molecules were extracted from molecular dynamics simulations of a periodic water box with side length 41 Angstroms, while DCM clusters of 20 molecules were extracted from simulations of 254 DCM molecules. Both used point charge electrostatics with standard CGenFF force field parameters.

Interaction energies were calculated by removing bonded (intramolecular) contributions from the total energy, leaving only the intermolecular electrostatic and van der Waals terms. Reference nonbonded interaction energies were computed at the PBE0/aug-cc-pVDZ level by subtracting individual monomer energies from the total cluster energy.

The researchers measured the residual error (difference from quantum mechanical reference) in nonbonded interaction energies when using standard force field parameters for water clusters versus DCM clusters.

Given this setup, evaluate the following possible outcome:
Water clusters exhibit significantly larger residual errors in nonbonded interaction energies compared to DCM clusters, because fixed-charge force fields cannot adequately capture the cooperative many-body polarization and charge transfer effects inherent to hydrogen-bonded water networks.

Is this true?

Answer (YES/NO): NO